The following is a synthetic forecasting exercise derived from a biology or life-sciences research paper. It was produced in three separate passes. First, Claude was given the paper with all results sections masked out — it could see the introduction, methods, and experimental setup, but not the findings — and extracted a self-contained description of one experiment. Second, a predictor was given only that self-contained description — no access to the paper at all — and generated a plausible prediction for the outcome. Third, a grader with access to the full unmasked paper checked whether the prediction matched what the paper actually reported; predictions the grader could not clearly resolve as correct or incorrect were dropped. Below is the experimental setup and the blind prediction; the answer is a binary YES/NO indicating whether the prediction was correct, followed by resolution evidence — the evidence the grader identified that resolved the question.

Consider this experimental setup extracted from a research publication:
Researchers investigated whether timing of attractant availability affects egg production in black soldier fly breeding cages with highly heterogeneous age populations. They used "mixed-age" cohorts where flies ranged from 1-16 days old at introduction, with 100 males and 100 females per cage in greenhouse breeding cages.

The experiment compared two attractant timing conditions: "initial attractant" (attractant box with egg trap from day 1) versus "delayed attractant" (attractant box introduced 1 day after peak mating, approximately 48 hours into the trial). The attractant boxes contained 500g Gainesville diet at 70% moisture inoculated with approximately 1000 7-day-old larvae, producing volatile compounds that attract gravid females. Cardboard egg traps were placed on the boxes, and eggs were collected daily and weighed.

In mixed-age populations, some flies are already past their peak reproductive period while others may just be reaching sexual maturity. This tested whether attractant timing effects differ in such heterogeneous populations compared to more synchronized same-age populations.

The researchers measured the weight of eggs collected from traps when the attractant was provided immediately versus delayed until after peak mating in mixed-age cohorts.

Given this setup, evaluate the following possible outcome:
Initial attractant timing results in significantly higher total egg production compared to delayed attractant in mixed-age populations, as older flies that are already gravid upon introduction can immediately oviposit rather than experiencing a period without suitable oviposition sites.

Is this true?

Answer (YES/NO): NO